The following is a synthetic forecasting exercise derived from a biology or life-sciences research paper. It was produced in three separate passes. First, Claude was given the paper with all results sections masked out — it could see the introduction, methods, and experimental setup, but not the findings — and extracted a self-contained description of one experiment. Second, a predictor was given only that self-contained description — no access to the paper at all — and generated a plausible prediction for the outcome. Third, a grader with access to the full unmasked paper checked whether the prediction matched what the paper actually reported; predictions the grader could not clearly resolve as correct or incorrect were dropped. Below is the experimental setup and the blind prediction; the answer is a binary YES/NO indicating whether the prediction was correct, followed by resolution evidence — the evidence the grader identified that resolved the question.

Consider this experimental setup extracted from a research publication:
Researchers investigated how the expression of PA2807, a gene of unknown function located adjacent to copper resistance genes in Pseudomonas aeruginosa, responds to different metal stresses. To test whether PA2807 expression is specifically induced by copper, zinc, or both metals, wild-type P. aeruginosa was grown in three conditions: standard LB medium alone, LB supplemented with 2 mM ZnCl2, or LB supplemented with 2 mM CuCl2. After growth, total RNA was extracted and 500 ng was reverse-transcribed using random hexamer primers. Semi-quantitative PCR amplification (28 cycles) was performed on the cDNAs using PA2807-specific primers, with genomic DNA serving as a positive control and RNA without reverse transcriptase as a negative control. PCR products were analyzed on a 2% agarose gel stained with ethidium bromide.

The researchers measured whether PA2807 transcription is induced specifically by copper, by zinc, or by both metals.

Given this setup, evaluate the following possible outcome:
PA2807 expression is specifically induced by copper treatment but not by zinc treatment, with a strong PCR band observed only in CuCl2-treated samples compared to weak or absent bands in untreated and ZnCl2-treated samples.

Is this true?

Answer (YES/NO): NO